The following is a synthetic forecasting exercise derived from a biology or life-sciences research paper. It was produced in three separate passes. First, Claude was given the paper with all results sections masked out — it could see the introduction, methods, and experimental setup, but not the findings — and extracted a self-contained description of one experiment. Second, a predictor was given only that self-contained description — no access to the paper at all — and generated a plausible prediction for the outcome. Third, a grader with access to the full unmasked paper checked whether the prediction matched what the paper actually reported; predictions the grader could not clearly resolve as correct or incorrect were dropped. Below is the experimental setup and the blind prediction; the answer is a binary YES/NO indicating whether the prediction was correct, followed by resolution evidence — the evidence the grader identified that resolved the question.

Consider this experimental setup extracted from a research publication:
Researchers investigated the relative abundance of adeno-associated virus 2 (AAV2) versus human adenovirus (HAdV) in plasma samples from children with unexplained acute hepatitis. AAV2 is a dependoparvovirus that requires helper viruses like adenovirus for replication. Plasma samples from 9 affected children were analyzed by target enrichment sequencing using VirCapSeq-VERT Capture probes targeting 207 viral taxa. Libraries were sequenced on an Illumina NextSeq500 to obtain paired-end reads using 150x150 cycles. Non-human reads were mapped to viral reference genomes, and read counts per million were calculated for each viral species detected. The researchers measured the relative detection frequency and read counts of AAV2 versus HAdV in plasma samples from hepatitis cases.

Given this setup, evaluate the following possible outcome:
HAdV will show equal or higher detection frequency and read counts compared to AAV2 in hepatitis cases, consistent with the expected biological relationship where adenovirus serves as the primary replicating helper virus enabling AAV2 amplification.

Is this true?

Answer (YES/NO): NO